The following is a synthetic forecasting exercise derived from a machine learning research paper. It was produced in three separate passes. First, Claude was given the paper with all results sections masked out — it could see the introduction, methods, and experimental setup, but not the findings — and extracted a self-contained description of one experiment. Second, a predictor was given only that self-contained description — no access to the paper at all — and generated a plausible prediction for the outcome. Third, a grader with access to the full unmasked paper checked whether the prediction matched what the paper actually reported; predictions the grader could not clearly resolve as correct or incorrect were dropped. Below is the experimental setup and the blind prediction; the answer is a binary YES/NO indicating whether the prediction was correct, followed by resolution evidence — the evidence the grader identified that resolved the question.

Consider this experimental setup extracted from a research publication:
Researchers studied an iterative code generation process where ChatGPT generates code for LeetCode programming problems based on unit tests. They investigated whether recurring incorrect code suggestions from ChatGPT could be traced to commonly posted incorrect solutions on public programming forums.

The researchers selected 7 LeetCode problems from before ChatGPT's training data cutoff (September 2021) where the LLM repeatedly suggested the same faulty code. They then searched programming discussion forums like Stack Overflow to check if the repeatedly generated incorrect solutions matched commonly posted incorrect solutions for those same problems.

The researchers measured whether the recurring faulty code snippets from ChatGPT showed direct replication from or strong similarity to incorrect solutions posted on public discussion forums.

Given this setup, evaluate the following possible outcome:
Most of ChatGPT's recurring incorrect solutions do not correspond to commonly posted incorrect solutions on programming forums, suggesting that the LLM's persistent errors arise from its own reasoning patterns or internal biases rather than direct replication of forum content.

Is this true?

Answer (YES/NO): YES